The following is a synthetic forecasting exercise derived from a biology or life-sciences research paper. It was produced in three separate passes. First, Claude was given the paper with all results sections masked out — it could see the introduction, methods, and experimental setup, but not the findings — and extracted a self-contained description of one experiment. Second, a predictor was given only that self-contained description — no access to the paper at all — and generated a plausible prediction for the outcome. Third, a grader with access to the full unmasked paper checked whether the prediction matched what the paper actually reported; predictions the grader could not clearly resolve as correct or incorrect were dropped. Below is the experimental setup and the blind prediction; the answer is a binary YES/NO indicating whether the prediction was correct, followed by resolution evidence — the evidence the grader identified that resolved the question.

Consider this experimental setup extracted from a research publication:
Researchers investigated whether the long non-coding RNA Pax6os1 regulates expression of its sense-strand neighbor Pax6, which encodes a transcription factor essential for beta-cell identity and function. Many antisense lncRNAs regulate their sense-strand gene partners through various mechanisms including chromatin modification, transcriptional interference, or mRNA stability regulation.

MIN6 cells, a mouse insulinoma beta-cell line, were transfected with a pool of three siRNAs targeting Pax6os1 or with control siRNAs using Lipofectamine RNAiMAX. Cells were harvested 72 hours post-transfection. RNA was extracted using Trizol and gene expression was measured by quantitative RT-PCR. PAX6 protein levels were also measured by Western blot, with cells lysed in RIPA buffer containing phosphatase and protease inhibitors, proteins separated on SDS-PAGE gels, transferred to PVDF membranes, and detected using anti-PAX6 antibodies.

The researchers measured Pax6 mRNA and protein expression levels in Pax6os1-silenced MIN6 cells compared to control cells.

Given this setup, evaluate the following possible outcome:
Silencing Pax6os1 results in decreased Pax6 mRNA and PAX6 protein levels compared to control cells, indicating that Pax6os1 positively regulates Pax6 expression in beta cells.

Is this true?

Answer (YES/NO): NO